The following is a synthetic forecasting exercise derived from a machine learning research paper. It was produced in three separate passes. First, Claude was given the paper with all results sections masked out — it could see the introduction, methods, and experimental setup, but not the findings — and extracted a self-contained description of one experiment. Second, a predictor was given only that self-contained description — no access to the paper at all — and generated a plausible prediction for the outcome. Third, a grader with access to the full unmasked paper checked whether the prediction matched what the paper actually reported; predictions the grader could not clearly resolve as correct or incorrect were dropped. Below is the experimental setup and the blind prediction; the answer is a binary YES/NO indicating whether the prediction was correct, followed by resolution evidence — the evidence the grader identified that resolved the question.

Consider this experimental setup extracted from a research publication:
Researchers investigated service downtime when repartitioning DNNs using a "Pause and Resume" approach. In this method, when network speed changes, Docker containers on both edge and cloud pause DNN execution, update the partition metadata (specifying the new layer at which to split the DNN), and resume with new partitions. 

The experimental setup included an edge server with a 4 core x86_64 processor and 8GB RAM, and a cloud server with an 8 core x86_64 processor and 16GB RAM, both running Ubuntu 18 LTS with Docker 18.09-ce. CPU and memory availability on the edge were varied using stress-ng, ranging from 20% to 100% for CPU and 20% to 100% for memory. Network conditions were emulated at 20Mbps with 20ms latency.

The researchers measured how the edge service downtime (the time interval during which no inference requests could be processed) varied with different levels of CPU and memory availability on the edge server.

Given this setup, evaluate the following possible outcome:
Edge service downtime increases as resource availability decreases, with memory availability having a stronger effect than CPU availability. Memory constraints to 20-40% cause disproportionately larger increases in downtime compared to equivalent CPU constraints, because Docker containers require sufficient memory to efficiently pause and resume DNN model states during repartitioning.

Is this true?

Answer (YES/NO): NO